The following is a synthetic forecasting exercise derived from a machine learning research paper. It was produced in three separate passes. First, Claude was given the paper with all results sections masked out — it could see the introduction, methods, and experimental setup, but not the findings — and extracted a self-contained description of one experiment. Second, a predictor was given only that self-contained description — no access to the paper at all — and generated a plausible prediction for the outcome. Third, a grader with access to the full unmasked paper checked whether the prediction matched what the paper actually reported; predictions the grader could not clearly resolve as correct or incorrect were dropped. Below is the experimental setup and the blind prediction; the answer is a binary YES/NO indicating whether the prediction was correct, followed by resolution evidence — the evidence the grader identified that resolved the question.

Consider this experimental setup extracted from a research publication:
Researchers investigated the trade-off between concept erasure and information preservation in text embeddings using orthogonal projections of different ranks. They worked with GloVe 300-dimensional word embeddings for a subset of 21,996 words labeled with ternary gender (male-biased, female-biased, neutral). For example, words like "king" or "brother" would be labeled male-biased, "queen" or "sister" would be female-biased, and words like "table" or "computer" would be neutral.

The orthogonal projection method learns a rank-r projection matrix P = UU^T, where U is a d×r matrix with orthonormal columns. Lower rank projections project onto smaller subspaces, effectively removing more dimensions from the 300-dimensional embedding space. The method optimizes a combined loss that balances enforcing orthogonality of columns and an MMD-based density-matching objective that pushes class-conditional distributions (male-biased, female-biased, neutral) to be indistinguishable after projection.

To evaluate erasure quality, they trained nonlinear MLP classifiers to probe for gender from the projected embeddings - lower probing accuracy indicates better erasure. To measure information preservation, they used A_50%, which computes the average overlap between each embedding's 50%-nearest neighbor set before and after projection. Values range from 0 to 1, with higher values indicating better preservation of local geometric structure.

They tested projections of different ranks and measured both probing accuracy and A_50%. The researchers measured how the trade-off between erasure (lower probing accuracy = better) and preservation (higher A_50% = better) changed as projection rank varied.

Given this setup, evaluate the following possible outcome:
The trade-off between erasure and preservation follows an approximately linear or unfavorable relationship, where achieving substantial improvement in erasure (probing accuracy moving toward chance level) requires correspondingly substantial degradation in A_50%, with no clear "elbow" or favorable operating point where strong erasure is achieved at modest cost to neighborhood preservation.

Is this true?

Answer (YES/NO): NO